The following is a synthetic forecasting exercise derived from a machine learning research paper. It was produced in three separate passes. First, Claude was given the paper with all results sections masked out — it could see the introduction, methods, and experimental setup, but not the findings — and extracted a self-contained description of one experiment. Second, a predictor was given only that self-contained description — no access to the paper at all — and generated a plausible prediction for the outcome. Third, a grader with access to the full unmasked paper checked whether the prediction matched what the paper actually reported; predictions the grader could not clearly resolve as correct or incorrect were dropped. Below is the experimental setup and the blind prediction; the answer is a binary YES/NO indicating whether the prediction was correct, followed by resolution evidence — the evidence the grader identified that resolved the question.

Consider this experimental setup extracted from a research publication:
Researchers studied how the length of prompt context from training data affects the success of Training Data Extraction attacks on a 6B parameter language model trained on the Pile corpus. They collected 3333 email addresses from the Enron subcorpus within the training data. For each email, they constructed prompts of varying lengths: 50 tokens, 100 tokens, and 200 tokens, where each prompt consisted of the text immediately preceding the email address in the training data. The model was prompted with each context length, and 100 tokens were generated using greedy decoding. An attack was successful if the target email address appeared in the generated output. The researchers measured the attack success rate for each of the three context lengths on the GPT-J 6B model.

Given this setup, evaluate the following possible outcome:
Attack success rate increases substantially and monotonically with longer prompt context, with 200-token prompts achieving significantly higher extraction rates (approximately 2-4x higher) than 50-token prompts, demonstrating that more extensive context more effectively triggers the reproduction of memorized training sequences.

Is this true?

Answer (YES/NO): NO